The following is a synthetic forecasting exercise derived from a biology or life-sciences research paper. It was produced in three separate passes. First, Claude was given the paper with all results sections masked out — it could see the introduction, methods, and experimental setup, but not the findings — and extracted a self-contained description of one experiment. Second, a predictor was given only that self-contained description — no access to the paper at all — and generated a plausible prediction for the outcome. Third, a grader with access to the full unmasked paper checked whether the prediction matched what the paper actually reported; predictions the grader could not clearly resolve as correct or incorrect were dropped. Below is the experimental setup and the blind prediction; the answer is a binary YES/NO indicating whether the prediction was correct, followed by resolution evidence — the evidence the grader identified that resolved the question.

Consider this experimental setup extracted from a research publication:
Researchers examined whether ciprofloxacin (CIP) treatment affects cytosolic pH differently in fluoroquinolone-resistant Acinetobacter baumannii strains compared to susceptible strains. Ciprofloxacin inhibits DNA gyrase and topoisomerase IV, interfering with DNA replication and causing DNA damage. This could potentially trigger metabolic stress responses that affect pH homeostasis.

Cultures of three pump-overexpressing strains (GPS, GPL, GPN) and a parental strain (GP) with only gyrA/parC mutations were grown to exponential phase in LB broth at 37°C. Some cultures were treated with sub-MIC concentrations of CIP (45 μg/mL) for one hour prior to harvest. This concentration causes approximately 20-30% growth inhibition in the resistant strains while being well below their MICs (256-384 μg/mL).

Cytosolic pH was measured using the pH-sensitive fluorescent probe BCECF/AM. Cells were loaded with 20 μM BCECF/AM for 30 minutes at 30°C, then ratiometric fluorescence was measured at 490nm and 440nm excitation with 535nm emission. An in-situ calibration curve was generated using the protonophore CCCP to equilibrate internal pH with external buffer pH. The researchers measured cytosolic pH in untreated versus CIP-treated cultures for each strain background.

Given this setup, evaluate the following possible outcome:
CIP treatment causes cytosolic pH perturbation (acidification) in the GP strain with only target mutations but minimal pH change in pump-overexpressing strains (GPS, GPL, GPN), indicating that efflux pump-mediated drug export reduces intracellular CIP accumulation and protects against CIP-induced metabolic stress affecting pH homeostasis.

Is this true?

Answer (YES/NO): NO